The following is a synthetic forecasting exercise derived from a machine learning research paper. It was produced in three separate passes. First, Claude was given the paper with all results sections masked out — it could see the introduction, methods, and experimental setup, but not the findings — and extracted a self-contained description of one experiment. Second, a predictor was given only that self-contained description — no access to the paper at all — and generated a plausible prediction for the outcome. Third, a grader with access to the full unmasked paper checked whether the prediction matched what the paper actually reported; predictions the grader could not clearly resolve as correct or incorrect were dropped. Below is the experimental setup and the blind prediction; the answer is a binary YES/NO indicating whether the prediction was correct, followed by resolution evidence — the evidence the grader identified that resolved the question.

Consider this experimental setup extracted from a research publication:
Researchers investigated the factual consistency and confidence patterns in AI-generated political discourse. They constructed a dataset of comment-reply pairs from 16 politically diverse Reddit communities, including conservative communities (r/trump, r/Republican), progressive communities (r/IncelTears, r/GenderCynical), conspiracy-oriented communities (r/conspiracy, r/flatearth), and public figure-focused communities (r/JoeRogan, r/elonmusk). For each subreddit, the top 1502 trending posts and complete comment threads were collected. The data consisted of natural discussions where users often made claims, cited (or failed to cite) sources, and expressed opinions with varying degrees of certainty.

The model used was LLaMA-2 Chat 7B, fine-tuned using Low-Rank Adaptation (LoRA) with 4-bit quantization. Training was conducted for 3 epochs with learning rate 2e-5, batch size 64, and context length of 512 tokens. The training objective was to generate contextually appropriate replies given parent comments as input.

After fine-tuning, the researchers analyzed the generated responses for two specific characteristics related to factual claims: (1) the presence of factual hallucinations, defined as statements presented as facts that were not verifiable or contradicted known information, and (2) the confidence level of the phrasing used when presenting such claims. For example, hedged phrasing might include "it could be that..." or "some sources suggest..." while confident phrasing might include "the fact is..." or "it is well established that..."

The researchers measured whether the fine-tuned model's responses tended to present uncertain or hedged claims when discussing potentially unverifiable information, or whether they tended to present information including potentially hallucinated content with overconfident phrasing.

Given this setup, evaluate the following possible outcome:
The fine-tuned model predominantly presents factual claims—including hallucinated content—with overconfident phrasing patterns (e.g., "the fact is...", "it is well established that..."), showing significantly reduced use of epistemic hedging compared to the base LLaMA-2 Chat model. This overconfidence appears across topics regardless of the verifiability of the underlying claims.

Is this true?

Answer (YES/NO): NO